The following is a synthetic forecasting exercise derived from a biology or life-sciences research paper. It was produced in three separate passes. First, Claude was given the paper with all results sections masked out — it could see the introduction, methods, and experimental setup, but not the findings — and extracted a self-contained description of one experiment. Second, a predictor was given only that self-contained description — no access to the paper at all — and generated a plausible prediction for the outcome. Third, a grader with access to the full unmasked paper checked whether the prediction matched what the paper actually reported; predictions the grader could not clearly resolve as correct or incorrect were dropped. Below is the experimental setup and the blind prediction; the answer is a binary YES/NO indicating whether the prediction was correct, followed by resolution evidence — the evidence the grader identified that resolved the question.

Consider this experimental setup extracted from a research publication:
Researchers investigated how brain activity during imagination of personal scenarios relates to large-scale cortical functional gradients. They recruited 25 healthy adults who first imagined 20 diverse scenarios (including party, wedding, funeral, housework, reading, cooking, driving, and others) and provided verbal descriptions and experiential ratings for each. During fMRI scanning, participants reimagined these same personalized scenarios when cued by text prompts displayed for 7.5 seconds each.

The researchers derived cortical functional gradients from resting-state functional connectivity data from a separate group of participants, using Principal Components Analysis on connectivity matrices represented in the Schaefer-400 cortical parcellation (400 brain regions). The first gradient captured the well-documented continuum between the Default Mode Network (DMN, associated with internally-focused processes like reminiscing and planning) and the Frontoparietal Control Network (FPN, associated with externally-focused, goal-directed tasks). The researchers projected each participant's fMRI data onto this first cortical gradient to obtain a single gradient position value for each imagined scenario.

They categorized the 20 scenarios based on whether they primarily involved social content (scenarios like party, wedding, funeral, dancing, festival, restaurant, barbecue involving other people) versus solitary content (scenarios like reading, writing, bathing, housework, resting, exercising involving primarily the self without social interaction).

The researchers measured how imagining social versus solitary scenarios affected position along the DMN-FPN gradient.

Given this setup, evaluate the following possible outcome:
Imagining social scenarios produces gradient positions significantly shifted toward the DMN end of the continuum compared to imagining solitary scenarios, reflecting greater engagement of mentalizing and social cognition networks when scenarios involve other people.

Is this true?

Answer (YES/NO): YES